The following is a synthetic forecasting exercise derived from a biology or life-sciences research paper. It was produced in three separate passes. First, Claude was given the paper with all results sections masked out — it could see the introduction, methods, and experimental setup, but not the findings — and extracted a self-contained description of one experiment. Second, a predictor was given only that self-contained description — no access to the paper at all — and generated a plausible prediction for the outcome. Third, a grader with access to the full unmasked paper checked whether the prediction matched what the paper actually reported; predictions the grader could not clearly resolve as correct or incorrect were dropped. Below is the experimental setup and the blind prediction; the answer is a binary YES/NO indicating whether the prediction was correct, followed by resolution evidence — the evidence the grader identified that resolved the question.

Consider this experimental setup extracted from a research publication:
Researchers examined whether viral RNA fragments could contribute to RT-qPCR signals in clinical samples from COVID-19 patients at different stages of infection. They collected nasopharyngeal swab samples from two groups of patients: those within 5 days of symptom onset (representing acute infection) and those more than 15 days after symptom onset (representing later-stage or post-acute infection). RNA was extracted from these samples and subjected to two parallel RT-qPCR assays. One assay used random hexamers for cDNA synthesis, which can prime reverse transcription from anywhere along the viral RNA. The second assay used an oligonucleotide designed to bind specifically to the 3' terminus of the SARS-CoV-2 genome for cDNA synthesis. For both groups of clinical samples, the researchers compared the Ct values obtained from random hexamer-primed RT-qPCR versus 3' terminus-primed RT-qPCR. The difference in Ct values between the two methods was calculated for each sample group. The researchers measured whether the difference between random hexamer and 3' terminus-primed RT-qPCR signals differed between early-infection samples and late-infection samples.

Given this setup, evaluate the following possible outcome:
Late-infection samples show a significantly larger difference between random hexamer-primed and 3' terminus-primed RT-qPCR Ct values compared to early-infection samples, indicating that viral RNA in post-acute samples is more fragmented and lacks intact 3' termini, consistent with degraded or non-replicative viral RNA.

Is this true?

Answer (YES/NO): YES